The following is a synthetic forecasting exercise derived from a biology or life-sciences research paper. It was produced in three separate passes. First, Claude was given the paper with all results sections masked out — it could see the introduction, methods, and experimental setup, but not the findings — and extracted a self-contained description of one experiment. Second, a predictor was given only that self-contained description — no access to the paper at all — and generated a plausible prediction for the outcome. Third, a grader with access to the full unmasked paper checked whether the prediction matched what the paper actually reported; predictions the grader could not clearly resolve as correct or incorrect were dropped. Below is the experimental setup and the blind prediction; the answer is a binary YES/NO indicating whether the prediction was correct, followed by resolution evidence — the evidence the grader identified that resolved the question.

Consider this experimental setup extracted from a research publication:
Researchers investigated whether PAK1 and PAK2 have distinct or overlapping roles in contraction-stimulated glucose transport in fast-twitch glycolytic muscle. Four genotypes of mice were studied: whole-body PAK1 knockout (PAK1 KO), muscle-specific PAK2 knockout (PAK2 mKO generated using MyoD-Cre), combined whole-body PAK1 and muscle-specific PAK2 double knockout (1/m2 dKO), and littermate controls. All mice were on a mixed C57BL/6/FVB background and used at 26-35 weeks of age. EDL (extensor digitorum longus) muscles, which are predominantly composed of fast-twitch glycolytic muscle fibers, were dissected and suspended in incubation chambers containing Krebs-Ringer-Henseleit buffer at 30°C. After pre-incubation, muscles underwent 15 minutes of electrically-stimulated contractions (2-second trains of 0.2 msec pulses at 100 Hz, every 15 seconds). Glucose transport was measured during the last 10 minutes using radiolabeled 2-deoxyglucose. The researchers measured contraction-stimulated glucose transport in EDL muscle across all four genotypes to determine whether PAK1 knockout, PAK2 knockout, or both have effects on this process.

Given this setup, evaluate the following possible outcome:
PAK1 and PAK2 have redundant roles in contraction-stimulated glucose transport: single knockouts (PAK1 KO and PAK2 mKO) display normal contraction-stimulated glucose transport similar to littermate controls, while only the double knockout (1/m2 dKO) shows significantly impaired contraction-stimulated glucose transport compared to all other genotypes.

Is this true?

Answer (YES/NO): NO